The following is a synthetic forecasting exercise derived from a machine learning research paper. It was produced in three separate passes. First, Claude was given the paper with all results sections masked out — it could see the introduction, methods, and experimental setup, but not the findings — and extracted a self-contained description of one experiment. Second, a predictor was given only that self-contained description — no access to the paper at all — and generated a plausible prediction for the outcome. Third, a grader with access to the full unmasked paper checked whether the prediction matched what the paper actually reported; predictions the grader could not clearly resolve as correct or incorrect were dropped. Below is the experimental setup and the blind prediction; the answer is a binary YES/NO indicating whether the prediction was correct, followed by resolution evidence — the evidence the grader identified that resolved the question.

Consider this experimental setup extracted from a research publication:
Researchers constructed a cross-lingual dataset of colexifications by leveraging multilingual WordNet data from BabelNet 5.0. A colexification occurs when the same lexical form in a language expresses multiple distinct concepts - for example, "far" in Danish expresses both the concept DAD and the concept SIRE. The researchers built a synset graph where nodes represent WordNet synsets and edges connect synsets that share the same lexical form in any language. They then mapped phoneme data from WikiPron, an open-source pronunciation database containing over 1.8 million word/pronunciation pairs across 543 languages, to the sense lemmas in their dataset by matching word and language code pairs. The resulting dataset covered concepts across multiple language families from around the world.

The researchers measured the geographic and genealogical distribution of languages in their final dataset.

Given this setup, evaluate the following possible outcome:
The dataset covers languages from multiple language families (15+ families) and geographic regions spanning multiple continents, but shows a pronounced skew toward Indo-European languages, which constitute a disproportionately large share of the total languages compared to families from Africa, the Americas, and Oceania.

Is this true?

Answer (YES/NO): YES